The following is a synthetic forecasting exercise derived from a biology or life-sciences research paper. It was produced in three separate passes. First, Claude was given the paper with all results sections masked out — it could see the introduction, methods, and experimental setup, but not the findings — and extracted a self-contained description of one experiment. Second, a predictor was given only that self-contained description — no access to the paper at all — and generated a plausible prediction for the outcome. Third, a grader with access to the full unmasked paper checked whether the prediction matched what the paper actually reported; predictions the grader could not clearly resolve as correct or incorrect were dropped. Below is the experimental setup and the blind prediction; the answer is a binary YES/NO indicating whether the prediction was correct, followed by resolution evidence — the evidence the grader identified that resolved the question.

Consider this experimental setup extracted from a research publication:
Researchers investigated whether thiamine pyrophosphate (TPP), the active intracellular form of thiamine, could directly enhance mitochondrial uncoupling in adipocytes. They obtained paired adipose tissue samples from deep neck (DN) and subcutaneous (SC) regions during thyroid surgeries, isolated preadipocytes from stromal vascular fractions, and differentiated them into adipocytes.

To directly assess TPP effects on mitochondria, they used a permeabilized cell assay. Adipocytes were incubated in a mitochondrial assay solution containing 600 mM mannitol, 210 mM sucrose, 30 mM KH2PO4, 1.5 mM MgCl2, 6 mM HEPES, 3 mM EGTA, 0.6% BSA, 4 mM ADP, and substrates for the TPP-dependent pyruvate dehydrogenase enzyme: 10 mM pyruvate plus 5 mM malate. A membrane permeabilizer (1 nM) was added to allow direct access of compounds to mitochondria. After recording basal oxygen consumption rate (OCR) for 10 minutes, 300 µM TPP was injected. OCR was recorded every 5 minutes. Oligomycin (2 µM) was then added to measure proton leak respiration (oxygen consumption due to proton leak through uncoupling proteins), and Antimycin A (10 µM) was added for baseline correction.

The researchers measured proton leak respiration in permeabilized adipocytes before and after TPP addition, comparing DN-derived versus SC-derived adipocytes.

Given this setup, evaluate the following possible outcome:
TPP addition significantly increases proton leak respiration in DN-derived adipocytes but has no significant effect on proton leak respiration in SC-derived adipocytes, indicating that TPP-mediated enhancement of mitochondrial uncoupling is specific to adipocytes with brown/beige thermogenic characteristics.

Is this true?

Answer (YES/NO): NO